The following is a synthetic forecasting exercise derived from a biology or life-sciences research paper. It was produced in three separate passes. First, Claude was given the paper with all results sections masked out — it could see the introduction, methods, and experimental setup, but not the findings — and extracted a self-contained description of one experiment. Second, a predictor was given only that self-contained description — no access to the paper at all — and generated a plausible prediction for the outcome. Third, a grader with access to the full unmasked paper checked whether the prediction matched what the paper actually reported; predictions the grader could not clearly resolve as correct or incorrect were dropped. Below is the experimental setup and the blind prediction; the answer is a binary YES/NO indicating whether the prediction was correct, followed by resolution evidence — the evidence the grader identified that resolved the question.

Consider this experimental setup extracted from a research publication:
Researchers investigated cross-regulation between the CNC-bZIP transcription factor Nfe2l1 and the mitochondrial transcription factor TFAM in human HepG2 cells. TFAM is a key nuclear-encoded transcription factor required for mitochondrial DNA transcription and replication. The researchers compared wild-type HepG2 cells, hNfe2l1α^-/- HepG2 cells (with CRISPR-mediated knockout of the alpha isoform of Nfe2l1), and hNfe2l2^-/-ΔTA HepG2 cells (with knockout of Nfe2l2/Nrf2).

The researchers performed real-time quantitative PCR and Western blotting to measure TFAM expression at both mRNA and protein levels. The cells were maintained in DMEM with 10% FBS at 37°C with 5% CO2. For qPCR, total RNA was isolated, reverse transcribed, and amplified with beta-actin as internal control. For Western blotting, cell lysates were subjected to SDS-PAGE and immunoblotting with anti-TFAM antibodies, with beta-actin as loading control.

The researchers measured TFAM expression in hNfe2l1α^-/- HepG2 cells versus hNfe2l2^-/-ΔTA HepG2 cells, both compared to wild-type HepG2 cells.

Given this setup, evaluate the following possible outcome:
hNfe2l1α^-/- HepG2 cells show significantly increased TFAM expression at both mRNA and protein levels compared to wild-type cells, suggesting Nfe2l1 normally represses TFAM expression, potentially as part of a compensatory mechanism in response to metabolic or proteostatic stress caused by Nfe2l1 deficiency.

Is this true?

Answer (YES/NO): NO